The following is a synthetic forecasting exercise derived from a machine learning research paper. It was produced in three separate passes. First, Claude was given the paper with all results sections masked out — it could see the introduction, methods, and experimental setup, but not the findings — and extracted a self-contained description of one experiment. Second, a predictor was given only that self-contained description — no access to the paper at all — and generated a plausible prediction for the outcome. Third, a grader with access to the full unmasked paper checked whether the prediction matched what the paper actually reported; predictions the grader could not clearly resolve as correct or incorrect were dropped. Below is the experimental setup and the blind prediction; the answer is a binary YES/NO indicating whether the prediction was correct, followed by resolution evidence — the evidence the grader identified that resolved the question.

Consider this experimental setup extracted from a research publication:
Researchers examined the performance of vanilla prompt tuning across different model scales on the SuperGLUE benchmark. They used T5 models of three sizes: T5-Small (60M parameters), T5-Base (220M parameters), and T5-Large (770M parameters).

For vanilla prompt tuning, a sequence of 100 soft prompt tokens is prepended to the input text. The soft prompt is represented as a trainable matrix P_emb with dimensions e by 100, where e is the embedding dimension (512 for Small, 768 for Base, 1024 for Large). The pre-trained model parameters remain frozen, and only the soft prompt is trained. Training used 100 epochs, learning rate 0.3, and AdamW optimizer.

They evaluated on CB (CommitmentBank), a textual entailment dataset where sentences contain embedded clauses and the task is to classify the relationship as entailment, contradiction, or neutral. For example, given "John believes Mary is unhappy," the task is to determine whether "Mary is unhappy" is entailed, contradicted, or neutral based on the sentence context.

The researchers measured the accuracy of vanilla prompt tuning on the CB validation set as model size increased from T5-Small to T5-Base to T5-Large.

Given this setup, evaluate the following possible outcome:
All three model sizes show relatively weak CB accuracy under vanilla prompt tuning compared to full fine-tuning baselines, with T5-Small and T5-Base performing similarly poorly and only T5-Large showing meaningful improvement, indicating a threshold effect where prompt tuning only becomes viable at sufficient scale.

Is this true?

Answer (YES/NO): NO